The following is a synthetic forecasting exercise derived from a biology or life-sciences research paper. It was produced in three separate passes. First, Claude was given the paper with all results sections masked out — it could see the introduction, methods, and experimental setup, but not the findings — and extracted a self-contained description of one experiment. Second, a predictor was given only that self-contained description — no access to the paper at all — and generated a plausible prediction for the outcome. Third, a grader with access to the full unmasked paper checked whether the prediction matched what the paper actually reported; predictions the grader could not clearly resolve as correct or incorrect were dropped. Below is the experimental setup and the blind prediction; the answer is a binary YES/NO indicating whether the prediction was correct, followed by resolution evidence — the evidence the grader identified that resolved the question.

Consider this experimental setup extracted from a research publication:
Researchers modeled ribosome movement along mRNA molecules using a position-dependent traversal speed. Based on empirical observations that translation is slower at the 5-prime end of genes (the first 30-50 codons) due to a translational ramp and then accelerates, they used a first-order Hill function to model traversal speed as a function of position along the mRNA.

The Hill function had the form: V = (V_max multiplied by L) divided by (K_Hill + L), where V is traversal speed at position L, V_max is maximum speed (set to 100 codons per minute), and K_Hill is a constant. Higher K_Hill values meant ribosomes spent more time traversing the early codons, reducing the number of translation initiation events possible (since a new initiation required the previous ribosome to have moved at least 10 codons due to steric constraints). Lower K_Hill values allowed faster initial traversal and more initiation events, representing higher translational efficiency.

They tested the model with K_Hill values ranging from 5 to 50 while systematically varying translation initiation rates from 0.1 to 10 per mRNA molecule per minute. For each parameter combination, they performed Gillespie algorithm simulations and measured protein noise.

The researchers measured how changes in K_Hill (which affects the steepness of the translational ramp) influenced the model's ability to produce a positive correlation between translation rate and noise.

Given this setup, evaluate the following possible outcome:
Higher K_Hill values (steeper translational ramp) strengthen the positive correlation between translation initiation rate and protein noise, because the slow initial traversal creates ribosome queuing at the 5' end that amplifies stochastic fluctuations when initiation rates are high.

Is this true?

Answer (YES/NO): NO